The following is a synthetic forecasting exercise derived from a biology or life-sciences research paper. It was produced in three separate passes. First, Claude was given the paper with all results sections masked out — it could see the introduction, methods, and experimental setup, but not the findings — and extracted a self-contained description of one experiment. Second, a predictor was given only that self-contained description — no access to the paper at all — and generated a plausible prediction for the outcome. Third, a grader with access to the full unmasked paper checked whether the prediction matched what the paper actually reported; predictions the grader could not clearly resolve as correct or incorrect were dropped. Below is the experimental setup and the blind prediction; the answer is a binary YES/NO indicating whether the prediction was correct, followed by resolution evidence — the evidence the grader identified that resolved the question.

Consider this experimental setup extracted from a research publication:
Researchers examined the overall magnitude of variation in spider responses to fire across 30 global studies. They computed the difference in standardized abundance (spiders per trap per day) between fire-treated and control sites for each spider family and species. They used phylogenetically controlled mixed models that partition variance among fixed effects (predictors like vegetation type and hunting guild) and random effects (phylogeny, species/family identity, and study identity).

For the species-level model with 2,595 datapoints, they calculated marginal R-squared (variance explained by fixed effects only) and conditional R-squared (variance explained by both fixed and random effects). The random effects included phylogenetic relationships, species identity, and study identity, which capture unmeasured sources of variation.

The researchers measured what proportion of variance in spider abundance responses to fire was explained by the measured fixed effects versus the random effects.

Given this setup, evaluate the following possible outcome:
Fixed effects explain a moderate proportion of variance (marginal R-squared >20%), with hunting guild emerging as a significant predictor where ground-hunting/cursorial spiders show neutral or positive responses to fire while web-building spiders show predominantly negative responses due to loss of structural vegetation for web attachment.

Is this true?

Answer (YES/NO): NO